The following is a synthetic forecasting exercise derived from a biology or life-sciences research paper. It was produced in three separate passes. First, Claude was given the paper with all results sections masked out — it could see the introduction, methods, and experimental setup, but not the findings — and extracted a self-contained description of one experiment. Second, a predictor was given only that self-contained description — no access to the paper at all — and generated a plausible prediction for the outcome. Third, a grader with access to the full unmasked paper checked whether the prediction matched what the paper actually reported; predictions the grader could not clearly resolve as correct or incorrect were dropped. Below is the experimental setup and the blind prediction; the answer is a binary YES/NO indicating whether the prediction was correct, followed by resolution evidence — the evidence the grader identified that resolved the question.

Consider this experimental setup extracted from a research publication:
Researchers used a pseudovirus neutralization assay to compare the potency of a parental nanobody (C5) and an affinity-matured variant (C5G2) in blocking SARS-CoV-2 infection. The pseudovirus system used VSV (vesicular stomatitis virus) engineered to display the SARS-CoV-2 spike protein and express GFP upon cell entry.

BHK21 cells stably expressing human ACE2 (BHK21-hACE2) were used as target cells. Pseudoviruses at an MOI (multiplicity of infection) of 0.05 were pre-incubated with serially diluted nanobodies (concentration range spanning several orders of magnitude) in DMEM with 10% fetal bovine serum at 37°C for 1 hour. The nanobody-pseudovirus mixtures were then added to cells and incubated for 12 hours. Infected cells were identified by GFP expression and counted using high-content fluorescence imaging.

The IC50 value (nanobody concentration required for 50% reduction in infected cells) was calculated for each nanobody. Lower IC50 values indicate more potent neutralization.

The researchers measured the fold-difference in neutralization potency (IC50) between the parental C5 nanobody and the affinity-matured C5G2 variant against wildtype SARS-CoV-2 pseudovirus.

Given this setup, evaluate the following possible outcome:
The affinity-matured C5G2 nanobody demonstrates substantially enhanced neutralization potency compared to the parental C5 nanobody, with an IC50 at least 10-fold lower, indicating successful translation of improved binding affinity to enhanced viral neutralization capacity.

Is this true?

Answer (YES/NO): YES